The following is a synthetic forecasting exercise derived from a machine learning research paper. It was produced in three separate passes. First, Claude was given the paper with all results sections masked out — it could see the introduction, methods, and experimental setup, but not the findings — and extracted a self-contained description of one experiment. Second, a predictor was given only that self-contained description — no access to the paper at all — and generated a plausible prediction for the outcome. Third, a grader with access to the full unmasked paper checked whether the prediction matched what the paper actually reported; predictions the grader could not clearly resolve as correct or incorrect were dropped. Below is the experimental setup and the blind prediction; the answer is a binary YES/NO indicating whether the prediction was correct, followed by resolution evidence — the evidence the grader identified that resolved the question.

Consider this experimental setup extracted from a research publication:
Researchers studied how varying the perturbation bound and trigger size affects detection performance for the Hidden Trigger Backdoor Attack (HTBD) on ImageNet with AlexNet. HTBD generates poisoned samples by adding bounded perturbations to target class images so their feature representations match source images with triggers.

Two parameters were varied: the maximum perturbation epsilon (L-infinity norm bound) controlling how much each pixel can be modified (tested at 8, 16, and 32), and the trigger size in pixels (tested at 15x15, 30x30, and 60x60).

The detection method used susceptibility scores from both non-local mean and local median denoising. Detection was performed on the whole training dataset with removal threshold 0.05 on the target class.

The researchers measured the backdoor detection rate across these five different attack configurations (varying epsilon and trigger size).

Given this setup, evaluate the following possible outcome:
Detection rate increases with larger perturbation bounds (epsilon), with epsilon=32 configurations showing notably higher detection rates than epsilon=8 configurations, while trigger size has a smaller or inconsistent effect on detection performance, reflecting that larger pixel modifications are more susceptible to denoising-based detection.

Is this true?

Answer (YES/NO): NO